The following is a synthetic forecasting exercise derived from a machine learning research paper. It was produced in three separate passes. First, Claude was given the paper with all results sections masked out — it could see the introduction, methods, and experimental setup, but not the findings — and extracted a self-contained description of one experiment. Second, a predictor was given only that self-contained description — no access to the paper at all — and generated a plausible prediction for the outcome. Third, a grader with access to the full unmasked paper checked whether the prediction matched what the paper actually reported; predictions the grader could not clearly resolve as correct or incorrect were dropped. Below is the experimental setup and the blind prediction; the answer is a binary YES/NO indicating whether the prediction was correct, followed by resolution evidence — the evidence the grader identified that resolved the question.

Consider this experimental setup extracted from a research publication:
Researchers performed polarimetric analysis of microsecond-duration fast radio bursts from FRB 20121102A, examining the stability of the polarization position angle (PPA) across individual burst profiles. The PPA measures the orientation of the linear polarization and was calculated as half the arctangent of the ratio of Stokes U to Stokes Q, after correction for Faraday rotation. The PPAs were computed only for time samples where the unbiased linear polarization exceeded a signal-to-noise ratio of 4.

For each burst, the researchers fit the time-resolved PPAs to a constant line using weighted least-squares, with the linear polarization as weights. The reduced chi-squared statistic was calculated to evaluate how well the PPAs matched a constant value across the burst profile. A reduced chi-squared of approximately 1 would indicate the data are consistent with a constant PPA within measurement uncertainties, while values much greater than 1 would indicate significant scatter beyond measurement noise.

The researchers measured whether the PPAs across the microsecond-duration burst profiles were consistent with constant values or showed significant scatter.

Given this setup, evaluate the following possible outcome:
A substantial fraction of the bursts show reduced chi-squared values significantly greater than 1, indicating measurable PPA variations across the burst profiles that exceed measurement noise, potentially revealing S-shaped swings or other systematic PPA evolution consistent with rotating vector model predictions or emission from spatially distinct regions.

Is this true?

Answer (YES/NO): NO